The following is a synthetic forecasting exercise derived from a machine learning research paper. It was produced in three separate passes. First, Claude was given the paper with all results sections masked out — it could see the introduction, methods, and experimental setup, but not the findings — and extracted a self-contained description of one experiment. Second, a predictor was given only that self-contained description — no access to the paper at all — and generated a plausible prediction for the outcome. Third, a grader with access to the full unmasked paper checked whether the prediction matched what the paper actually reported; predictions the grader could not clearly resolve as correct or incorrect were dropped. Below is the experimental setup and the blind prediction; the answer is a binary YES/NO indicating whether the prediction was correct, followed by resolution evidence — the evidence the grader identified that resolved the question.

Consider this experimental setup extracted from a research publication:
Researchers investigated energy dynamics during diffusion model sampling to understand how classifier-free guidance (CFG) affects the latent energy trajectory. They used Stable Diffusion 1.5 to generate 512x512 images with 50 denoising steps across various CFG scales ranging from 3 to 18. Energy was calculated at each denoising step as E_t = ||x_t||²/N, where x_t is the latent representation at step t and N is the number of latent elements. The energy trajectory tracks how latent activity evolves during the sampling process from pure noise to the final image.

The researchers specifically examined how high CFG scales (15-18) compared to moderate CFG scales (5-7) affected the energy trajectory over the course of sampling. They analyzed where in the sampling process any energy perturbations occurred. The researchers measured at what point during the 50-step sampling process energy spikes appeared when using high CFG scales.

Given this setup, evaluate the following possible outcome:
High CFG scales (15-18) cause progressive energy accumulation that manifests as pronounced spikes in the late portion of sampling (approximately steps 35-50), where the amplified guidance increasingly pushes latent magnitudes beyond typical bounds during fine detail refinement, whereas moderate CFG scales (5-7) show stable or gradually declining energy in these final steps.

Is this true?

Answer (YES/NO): YES